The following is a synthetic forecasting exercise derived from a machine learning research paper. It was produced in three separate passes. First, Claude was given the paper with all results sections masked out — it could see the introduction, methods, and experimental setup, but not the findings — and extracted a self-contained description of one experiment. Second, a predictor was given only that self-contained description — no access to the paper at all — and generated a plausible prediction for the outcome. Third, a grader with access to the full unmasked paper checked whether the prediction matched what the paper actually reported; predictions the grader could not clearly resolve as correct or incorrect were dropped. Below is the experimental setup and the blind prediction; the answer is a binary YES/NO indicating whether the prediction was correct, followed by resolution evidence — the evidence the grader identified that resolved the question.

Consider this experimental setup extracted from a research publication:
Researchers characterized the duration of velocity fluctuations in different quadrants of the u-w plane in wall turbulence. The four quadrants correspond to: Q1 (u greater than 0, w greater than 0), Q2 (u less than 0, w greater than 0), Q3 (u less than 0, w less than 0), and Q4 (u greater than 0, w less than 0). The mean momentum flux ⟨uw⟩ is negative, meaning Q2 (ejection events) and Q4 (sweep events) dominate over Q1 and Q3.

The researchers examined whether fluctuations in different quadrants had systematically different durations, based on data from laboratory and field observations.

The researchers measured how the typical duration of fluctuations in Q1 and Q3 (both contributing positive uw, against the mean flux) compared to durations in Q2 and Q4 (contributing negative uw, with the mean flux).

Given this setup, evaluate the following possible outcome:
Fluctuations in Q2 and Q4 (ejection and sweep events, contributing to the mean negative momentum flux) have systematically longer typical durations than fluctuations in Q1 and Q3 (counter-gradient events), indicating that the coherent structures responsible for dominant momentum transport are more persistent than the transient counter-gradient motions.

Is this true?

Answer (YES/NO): YES